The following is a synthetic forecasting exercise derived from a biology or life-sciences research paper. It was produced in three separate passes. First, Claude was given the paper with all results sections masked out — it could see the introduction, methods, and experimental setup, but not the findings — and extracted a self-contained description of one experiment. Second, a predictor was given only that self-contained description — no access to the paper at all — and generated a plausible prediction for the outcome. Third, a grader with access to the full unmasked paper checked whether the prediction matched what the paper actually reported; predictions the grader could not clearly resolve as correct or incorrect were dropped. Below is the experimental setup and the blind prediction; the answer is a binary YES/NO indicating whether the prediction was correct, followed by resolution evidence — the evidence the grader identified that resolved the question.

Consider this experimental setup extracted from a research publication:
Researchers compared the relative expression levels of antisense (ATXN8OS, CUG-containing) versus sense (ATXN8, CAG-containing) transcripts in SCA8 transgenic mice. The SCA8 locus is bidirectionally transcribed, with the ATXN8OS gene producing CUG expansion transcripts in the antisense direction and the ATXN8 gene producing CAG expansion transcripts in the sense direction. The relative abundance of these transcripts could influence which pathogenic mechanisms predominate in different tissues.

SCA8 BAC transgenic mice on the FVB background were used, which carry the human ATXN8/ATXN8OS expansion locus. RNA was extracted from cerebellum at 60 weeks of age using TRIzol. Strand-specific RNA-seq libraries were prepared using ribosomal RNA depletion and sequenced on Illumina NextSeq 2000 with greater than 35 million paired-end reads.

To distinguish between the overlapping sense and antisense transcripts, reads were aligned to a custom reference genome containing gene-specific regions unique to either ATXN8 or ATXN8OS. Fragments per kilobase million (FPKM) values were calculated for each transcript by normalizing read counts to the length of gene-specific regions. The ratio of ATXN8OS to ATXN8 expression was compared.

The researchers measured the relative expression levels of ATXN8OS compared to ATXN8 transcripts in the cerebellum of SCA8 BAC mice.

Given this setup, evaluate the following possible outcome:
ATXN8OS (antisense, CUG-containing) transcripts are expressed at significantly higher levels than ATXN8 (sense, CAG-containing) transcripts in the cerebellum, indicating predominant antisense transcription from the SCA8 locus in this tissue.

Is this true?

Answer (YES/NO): NO